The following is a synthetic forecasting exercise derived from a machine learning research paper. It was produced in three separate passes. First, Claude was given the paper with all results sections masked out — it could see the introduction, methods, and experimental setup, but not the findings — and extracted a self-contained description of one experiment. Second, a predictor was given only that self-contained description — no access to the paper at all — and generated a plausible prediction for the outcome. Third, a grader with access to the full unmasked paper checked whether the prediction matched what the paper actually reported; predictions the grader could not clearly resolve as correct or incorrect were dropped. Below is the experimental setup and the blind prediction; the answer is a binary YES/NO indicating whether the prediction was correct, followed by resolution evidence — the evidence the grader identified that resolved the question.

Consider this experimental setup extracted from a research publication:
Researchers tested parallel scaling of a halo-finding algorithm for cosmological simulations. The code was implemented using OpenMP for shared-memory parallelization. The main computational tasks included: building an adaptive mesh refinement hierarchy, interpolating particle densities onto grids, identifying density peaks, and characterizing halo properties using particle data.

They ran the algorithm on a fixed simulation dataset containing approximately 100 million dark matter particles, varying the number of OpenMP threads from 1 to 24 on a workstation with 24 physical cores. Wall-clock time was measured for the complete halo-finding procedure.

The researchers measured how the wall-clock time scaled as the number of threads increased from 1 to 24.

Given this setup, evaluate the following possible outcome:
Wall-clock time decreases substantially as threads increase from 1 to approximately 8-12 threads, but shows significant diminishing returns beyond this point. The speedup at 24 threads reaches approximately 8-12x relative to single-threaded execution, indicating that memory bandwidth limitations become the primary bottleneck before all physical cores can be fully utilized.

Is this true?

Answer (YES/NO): NO